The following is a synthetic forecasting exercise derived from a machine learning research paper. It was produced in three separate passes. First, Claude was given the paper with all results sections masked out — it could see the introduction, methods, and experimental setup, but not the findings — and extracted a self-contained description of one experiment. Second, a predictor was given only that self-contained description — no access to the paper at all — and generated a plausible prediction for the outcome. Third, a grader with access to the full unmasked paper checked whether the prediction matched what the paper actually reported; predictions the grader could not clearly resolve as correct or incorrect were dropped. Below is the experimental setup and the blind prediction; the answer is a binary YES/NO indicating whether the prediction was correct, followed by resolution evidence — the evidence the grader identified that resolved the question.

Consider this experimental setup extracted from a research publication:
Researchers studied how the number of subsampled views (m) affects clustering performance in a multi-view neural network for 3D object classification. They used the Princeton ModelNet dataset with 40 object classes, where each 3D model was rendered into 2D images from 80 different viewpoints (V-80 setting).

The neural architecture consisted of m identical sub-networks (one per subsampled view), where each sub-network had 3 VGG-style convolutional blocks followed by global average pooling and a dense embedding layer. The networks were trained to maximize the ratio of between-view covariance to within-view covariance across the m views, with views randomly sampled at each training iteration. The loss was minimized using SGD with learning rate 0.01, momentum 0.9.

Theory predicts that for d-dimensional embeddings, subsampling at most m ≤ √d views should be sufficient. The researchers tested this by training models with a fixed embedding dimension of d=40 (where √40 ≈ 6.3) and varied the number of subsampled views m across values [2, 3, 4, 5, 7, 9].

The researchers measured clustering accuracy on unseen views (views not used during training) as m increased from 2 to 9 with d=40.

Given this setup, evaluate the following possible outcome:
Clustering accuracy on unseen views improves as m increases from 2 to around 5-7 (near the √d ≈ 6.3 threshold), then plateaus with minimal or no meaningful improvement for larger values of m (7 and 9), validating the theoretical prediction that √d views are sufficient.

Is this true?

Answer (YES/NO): NO